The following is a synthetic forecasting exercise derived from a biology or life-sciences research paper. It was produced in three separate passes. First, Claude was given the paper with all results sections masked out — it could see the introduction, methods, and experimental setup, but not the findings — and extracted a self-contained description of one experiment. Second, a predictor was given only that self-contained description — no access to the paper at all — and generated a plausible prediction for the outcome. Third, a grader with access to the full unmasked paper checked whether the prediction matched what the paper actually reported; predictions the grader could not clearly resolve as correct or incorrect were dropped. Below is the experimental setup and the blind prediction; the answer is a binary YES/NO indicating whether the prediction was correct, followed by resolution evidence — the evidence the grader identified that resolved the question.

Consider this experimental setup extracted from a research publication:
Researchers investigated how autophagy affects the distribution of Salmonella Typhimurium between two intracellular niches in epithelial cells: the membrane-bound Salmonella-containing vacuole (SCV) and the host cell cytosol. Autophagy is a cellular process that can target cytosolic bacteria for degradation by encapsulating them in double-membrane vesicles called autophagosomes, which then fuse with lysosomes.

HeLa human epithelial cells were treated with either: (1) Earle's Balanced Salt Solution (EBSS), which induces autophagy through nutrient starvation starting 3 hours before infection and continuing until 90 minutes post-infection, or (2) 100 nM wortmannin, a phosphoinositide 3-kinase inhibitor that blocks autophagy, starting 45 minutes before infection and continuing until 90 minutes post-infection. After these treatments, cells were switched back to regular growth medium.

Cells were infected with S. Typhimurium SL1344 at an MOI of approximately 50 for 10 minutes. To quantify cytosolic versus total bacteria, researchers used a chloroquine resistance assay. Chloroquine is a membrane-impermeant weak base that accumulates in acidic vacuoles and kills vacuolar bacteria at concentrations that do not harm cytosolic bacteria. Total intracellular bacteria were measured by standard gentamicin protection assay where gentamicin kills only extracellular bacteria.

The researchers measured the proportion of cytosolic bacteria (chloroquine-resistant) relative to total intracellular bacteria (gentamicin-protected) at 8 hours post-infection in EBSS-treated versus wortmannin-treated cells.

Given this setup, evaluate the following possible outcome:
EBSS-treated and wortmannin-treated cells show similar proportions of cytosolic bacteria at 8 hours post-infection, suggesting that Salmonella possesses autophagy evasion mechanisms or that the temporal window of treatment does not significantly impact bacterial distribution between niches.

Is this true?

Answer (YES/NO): NO